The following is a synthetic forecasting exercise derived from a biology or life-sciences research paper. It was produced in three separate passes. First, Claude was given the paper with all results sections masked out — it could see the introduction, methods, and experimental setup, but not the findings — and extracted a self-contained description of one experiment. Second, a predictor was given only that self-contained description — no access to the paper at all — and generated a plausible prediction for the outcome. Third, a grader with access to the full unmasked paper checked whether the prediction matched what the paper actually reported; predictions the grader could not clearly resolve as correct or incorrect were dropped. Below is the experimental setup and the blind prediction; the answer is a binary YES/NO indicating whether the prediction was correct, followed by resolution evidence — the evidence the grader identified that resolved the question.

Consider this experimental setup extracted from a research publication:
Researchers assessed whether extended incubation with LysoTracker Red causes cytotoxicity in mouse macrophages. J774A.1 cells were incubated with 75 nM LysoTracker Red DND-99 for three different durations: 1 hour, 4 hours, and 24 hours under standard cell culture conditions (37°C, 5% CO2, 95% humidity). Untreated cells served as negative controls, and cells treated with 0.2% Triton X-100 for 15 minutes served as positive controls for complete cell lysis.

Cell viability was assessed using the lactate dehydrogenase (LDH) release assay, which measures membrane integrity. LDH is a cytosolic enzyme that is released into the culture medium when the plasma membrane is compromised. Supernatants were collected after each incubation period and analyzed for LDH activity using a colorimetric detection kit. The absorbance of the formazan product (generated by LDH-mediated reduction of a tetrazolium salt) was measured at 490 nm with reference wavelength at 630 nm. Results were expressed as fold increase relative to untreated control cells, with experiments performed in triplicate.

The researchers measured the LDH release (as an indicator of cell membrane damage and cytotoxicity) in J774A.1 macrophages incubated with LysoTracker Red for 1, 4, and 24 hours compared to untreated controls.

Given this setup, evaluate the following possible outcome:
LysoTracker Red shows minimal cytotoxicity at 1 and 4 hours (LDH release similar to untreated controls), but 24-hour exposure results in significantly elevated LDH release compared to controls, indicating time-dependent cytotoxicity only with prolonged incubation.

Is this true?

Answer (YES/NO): NO